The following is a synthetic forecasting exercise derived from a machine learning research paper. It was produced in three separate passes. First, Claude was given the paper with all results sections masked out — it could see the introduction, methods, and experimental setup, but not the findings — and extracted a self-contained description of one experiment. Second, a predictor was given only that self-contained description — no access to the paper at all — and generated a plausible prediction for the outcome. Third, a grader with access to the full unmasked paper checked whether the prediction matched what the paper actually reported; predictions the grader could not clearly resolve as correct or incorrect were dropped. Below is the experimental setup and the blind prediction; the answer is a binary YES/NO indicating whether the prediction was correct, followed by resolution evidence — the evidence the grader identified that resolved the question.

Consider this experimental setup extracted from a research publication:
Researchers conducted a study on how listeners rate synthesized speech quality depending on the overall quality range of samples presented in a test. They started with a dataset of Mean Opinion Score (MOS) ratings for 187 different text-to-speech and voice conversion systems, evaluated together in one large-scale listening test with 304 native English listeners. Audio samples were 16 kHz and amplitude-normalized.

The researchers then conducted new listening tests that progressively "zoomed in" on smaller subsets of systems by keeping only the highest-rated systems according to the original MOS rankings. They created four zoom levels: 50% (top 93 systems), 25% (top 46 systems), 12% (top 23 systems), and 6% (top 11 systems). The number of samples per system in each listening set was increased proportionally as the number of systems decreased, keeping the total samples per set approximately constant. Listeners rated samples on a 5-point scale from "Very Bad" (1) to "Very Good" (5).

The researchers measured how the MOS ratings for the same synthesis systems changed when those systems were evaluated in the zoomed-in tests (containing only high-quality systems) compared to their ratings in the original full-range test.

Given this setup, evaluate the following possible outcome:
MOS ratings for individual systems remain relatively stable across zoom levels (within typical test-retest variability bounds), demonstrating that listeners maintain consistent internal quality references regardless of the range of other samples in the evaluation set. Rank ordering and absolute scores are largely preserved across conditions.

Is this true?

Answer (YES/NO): NO